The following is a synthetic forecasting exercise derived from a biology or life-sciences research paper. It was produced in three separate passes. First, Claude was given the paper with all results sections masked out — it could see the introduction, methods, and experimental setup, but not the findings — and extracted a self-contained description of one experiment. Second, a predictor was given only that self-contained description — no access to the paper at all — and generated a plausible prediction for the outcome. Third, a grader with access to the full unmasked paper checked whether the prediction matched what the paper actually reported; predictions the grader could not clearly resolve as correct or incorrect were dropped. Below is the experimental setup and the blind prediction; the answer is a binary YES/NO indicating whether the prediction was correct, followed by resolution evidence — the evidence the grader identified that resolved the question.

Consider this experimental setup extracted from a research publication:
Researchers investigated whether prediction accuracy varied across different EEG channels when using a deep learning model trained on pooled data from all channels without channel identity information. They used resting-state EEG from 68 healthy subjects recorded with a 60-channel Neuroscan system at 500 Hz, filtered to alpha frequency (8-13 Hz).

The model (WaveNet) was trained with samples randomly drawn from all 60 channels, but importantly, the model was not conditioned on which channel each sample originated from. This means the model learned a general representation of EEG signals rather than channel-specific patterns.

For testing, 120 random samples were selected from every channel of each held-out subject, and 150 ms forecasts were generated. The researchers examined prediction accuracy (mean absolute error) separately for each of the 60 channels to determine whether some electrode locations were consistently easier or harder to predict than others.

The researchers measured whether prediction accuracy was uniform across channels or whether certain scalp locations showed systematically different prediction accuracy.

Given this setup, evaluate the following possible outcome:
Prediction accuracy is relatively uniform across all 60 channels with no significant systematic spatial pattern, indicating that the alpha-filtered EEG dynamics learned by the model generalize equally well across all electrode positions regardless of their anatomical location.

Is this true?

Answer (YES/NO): NO